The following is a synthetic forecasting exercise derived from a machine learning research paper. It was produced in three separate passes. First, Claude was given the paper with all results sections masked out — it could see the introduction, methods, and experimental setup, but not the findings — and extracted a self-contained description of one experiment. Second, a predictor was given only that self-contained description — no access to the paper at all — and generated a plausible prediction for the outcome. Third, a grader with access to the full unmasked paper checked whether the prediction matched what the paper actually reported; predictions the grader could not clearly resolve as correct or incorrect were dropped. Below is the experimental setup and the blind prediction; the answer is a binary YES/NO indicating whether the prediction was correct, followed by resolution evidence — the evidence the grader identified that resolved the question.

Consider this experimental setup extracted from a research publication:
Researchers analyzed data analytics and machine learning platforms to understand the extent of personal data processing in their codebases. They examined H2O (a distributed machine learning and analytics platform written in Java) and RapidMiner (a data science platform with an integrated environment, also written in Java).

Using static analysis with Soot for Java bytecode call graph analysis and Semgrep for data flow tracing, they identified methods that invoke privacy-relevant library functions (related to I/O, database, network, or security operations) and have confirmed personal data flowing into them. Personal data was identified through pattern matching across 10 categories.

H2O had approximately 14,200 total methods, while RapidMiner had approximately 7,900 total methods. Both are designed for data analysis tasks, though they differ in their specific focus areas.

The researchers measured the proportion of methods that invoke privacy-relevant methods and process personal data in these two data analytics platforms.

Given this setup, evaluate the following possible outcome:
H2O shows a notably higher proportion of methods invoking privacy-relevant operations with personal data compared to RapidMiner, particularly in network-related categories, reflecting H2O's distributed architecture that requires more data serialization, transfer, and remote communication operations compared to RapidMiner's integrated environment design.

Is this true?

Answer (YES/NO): NO